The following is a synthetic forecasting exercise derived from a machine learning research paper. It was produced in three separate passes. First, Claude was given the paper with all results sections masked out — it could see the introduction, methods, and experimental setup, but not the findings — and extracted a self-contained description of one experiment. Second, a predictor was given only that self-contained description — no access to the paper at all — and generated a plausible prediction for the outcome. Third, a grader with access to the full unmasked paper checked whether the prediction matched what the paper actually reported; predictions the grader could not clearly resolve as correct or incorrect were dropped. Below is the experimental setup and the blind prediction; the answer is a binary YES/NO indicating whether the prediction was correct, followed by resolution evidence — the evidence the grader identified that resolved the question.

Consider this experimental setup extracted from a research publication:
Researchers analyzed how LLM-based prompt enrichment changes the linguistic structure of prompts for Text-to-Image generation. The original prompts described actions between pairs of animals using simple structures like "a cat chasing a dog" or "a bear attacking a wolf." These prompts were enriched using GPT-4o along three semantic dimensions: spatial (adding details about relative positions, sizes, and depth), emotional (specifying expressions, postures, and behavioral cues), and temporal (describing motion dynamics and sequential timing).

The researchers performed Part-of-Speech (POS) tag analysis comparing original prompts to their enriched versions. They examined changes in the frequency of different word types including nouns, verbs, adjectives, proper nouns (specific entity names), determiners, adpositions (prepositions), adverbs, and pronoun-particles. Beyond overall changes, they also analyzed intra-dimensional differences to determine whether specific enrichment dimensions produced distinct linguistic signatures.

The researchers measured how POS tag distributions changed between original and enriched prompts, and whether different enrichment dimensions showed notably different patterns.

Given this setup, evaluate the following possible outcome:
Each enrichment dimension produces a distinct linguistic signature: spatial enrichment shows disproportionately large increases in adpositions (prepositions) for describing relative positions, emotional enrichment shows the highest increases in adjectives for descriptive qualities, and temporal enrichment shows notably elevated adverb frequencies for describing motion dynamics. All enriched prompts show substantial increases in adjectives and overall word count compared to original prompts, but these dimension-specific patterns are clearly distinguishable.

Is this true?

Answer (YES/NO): NO